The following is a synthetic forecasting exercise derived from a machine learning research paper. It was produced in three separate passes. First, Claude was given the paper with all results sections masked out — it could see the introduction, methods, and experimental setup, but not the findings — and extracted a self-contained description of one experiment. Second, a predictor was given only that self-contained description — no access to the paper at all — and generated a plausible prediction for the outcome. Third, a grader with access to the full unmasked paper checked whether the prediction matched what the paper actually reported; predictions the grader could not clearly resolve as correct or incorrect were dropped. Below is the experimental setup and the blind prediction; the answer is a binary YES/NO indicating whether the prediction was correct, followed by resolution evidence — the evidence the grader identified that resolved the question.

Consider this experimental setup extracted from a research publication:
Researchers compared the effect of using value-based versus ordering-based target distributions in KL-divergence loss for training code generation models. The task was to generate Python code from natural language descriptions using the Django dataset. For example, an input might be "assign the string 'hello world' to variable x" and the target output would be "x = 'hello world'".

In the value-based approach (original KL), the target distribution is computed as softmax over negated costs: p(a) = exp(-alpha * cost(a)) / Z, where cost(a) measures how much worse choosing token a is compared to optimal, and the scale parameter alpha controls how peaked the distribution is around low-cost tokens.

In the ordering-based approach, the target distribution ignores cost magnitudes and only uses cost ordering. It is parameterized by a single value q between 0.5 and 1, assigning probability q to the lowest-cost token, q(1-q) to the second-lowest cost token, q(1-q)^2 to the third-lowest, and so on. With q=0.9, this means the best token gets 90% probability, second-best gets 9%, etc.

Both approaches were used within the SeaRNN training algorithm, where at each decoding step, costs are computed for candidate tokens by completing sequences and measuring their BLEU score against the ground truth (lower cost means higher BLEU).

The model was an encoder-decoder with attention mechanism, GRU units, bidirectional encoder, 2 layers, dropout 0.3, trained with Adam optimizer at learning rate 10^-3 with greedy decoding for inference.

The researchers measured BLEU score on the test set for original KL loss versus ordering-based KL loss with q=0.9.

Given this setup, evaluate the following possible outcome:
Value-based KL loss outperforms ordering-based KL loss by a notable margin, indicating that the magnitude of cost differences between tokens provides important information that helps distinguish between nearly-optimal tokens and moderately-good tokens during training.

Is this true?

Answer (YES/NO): YES